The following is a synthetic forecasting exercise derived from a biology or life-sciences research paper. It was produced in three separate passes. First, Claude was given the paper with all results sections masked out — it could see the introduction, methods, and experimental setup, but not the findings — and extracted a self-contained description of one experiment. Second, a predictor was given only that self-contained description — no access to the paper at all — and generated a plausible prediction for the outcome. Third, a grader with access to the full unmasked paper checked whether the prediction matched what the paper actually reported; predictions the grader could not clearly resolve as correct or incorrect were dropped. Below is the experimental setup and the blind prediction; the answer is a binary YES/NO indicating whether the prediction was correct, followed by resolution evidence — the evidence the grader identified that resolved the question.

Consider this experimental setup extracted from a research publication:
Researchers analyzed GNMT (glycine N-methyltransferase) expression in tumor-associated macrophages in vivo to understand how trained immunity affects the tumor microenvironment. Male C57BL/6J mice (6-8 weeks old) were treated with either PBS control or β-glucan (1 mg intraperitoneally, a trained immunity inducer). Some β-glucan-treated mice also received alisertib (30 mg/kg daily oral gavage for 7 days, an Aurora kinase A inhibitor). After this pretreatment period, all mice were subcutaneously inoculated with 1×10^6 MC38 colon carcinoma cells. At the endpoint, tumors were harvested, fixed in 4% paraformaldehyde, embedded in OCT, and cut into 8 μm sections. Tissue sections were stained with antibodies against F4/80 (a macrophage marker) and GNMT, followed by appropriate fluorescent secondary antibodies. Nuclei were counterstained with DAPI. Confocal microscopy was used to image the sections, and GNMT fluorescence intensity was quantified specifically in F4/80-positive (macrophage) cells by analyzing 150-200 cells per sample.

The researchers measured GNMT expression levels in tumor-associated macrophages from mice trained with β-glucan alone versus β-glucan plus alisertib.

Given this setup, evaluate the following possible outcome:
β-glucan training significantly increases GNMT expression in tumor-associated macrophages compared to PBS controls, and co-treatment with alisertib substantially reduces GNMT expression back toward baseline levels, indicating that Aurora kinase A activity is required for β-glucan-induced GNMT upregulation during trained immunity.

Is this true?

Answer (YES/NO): NO